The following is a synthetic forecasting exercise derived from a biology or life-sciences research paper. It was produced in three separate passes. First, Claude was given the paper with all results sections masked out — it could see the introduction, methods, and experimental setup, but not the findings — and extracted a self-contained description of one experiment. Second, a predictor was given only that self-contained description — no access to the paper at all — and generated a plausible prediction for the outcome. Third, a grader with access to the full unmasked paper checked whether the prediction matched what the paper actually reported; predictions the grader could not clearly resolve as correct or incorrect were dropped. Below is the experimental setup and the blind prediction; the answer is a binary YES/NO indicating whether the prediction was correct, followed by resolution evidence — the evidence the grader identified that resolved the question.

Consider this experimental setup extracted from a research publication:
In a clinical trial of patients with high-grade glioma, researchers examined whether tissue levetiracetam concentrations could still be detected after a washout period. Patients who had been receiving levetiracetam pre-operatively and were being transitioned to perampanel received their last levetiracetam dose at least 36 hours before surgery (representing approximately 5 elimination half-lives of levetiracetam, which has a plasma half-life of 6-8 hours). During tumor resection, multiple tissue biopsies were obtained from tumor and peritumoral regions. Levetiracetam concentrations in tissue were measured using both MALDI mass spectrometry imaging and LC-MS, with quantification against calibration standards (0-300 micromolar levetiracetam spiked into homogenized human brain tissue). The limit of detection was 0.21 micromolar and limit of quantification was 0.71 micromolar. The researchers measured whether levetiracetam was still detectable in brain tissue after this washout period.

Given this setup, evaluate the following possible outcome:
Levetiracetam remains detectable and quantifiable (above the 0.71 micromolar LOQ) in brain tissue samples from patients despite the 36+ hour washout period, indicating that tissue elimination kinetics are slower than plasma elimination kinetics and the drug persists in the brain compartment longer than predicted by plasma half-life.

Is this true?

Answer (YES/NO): YES